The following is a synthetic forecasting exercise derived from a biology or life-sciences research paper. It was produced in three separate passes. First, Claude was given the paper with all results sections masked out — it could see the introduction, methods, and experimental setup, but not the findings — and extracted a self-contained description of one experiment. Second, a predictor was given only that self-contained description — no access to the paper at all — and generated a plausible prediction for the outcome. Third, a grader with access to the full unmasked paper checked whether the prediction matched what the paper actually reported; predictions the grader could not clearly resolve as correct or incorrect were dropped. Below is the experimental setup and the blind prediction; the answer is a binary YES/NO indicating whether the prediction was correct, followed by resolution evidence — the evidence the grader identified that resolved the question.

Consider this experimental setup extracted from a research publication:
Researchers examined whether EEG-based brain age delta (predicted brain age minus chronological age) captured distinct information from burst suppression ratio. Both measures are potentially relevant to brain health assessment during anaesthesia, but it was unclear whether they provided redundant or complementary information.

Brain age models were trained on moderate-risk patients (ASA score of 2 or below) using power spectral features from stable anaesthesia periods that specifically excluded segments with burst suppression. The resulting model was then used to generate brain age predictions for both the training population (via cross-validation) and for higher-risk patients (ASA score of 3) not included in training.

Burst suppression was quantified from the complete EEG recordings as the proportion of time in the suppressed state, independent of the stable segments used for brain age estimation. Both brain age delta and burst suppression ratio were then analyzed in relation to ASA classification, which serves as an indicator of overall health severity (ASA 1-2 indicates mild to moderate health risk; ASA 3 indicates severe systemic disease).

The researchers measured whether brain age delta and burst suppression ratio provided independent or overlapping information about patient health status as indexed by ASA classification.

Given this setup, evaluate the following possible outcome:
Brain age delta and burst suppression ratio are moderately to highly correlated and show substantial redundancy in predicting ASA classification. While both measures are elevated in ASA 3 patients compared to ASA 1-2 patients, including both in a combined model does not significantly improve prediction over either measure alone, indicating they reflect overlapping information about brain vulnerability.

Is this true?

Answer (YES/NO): NO